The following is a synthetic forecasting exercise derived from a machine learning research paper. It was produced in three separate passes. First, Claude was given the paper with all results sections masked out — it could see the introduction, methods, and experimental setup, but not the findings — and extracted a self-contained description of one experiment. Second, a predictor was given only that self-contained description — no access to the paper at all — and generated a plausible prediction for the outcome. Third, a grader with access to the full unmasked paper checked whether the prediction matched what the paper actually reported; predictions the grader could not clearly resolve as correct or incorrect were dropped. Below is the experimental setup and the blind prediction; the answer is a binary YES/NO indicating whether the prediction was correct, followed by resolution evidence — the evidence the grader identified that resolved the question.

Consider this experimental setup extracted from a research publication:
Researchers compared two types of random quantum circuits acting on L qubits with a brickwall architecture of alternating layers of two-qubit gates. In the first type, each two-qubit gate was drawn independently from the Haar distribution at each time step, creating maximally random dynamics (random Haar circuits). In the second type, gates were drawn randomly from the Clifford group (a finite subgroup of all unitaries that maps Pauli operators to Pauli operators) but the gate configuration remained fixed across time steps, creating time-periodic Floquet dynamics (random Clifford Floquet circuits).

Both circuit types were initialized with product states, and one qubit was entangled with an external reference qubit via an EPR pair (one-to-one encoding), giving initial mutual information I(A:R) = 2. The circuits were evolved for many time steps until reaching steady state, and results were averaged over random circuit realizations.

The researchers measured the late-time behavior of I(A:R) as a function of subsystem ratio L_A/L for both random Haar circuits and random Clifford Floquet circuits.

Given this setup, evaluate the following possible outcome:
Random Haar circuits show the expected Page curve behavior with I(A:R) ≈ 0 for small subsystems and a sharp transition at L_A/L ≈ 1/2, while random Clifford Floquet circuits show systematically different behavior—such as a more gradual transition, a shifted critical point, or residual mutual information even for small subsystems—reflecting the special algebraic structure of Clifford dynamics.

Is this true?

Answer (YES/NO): YES